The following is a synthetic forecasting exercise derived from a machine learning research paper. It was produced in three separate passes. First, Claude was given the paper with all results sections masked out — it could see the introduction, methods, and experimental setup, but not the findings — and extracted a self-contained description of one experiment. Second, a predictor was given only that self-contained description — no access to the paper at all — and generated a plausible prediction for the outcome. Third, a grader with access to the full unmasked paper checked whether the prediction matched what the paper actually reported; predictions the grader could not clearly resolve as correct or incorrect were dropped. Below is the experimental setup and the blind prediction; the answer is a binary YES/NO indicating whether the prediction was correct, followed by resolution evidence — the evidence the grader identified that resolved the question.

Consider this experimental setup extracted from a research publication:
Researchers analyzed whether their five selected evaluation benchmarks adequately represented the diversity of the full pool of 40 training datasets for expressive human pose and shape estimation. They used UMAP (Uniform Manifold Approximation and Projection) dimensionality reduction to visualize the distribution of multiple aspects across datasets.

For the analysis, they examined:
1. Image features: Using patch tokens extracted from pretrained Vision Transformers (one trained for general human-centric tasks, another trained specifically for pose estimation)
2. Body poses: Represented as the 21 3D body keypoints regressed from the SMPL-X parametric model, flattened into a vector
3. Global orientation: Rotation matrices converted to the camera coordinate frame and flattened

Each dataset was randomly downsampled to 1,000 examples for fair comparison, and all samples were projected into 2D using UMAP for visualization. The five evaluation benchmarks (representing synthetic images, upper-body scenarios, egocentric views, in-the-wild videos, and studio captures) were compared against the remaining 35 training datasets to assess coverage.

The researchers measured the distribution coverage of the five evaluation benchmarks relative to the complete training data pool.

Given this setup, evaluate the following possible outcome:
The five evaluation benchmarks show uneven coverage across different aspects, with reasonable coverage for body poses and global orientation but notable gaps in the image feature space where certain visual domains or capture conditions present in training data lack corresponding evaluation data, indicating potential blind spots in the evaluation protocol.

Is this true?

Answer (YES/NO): NO